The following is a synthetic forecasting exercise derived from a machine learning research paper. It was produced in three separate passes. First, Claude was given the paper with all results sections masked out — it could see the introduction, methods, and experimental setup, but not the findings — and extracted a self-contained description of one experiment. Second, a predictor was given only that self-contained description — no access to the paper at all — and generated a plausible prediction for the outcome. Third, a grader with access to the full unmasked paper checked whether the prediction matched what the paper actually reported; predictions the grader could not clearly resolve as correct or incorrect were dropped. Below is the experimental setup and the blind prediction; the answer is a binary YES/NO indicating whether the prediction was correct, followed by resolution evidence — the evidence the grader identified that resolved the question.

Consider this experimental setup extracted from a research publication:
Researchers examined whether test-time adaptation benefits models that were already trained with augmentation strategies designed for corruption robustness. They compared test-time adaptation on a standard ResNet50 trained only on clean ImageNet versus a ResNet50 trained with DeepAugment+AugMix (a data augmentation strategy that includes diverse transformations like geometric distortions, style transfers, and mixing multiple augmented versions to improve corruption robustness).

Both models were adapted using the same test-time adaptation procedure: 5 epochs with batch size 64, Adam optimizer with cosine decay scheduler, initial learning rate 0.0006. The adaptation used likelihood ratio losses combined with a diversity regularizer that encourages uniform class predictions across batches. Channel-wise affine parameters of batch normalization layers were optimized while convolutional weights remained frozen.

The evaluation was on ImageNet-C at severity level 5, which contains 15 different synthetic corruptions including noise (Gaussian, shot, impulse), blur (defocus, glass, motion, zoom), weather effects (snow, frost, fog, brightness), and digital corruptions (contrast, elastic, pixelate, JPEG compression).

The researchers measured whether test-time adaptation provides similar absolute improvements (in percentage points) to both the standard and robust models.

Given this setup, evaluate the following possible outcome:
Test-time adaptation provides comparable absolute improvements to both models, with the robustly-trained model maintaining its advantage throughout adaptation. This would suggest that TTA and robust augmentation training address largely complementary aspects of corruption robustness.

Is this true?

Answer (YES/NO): YES